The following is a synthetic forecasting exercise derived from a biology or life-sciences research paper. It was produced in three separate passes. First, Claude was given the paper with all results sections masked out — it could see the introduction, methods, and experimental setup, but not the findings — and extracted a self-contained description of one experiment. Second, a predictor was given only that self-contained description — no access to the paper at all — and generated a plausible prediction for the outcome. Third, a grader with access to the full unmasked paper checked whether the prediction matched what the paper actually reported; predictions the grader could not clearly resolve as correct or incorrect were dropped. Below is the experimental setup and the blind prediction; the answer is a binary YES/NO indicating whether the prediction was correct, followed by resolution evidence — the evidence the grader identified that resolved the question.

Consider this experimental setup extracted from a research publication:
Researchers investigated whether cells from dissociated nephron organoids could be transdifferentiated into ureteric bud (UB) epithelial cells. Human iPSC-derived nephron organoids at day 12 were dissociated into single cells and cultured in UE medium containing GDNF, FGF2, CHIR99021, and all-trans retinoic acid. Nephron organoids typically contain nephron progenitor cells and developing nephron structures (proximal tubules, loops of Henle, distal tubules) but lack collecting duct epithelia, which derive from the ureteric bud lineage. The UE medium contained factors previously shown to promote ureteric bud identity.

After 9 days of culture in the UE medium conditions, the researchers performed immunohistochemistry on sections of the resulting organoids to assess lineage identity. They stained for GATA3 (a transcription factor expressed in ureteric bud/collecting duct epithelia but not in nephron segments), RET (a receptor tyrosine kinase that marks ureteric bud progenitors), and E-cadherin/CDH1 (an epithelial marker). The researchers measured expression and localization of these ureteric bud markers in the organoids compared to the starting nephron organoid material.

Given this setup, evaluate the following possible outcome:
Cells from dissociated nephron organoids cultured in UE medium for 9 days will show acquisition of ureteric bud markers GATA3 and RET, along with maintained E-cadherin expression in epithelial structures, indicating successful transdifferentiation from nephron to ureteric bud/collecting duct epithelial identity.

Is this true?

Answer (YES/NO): YES